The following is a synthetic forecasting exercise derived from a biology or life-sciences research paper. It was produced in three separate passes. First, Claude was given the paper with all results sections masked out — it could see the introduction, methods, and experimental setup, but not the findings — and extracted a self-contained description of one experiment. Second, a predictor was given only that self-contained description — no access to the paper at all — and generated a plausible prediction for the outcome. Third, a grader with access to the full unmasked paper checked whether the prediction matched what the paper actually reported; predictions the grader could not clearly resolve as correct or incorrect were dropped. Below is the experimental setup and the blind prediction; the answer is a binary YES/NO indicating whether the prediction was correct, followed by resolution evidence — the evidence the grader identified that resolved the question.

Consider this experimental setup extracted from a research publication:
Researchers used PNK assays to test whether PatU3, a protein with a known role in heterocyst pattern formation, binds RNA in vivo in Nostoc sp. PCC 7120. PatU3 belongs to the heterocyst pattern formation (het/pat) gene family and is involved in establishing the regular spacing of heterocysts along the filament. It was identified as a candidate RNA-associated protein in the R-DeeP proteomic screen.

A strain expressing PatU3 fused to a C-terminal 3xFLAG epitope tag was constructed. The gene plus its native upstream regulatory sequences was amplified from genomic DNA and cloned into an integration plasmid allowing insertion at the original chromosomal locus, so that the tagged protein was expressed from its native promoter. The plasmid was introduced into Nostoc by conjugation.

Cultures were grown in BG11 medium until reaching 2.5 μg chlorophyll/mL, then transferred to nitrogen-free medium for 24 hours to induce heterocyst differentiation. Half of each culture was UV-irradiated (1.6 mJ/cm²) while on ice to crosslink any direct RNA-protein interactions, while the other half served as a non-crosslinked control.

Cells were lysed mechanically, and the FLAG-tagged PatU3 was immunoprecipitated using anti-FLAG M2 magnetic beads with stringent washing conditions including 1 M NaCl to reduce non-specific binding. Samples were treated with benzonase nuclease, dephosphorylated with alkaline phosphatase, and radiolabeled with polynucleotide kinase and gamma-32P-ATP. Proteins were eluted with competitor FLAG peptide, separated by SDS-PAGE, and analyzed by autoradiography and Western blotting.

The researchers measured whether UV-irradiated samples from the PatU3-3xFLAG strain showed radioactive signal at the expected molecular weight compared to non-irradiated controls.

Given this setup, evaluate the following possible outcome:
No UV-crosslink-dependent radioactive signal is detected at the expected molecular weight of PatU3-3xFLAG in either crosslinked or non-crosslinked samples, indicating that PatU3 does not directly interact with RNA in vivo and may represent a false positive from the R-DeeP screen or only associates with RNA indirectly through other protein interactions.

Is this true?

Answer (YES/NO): NO